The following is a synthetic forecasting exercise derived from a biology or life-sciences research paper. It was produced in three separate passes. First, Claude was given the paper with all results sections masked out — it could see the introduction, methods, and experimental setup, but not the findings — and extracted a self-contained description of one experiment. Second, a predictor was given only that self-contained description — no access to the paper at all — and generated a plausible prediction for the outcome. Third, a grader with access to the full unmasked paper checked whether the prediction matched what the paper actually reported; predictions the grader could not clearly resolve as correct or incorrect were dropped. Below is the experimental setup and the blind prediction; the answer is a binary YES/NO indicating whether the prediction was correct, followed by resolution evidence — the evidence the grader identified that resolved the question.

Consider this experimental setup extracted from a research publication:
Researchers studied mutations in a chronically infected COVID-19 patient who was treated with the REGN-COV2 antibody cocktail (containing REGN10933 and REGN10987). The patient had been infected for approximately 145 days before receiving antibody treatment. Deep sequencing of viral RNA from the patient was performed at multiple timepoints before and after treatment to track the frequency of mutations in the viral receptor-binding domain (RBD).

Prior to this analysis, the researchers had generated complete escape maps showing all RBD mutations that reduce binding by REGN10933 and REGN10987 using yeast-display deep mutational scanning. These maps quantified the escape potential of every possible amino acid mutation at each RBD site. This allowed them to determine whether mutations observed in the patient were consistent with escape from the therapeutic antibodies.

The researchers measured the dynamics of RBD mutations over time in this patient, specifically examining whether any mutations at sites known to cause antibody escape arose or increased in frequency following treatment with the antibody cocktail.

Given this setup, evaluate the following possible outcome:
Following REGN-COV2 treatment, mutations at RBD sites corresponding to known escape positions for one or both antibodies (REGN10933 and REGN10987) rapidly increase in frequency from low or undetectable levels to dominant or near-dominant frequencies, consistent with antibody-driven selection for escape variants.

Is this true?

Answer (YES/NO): YES